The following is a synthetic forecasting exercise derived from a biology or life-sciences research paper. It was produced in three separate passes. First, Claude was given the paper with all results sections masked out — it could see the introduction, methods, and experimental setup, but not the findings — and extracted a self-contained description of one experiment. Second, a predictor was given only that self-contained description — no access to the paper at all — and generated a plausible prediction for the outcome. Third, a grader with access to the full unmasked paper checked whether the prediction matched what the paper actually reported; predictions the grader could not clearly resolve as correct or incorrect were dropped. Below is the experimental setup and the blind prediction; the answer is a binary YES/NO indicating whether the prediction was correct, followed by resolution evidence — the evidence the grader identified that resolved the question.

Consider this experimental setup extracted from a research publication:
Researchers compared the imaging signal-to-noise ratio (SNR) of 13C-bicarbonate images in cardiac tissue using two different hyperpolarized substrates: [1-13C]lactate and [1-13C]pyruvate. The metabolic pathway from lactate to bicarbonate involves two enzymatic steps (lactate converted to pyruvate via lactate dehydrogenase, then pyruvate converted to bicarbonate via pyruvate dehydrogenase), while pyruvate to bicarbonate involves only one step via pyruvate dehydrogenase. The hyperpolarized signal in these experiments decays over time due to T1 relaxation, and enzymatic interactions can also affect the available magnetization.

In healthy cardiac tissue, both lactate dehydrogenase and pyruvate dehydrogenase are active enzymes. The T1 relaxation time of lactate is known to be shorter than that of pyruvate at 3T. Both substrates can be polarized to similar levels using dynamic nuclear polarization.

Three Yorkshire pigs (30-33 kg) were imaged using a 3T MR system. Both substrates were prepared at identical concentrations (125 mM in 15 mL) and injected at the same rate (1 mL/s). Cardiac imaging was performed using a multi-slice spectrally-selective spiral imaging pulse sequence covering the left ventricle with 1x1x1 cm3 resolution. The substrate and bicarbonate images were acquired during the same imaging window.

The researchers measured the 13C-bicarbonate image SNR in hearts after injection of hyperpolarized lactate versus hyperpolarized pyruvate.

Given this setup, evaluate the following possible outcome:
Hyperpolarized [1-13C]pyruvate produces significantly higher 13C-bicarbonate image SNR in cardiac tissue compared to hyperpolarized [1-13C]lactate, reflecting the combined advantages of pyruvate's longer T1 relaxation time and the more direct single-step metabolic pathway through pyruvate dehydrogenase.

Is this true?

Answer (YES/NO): YES